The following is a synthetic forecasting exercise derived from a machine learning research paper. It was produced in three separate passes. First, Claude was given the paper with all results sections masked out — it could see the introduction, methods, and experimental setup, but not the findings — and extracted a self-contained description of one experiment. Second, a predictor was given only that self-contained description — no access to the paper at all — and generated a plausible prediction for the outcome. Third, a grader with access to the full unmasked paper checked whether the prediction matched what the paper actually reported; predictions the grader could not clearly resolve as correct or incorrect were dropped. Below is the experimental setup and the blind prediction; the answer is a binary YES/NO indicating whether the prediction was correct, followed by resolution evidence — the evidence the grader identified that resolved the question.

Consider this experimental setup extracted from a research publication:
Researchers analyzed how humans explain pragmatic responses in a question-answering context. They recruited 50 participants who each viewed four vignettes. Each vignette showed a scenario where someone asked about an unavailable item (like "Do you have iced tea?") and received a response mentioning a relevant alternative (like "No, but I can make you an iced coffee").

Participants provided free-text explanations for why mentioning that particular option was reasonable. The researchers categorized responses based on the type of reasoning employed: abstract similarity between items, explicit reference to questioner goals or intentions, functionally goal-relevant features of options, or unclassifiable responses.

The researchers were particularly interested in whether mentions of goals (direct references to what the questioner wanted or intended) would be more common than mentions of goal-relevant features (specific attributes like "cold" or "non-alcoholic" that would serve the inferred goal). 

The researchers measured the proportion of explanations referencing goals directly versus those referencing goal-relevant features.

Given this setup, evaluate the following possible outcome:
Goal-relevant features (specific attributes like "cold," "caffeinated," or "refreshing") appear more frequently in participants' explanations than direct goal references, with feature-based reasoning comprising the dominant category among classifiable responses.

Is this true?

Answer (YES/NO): NO